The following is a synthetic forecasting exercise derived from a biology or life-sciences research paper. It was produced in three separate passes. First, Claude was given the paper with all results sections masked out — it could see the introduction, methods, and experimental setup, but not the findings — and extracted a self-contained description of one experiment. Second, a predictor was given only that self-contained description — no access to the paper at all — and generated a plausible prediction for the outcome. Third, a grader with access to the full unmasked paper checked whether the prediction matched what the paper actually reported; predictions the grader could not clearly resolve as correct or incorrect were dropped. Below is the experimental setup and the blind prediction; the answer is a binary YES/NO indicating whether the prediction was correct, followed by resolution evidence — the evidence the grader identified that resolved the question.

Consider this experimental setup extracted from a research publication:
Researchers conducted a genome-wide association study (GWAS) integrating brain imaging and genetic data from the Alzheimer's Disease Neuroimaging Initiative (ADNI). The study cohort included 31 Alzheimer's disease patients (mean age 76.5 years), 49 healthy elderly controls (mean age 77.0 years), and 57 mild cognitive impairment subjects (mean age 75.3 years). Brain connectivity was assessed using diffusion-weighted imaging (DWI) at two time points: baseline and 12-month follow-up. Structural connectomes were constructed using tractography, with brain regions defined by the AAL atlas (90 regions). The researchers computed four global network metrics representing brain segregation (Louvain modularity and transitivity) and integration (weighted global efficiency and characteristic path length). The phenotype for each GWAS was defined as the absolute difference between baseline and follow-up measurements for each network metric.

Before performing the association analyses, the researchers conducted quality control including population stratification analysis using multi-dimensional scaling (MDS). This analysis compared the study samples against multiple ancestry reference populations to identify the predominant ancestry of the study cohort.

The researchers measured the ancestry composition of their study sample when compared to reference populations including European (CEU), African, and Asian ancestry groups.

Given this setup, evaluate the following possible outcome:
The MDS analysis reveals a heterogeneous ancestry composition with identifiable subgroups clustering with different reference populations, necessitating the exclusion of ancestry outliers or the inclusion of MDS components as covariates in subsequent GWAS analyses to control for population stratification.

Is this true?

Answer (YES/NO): NO